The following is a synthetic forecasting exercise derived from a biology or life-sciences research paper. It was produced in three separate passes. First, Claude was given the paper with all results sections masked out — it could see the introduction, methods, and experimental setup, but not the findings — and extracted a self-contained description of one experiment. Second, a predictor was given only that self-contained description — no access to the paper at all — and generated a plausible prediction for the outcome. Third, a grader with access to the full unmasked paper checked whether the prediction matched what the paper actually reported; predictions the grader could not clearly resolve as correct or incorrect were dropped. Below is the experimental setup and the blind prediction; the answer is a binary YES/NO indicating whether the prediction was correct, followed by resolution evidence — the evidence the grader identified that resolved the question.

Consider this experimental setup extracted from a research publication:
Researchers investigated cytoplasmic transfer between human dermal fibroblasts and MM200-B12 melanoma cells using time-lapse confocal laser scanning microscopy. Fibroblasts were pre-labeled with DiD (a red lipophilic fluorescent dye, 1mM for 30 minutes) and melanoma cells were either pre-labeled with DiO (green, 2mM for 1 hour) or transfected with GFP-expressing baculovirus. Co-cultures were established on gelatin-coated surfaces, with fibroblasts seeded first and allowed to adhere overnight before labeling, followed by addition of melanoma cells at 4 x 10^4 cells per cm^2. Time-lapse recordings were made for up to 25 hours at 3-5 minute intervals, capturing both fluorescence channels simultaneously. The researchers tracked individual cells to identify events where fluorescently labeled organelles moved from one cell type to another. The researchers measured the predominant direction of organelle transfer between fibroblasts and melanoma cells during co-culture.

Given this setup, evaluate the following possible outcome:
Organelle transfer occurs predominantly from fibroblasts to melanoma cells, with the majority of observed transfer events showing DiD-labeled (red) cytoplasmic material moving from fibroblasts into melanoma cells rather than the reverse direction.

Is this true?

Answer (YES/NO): YES